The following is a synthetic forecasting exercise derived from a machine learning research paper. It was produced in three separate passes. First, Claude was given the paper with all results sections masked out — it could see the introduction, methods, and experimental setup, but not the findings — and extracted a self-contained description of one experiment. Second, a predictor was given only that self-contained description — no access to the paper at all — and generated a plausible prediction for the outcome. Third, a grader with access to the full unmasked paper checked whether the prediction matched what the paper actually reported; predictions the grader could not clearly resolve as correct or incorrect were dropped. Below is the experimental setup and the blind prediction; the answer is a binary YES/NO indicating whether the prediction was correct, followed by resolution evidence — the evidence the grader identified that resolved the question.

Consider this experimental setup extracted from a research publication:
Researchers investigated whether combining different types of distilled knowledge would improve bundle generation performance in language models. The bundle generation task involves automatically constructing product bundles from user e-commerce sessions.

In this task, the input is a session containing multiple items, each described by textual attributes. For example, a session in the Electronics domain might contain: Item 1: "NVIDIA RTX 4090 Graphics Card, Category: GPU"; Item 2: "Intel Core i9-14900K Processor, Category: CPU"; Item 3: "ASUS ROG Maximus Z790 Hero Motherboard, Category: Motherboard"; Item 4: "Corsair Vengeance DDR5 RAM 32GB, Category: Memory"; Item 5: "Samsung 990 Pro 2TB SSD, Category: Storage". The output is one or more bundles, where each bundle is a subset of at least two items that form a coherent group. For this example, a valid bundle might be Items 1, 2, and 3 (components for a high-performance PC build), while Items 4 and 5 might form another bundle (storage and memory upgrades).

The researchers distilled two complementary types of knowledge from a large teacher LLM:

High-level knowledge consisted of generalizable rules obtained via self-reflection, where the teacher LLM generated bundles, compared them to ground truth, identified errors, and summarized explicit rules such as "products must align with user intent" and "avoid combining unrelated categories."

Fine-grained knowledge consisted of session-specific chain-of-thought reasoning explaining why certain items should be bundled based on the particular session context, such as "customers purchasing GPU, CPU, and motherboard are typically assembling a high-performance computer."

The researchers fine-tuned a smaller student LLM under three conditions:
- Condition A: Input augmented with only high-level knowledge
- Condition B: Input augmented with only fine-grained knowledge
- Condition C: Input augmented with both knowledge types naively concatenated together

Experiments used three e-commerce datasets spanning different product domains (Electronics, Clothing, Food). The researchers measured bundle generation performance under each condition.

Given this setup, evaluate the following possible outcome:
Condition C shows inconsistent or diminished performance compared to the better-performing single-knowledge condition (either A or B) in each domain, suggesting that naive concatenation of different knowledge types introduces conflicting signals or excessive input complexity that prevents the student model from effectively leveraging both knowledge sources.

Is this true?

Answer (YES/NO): YES